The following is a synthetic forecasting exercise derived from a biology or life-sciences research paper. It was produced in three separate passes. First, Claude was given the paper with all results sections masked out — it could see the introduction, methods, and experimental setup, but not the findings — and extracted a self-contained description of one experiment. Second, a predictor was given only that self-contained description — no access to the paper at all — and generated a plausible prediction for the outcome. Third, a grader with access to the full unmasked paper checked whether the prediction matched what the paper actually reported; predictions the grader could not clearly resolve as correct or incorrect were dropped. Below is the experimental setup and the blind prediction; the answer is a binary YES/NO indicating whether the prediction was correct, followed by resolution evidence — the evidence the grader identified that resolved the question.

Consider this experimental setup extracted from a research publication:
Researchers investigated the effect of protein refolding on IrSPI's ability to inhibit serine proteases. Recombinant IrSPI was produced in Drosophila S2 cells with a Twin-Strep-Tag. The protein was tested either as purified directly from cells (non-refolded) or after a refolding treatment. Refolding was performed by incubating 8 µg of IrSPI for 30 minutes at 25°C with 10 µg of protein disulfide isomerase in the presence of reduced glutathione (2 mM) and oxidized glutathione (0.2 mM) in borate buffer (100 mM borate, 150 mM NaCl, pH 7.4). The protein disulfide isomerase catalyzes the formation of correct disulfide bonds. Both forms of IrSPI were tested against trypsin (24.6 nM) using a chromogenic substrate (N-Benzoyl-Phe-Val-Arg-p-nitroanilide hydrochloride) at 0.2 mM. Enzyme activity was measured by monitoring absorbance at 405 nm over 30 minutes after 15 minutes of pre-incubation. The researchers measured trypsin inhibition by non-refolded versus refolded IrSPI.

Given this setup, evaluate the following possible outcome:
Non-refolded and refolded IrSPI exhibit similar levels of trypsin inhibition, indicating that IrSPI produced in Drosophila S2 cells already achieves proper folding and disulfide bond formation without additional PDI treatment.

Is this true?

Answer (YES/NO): NO